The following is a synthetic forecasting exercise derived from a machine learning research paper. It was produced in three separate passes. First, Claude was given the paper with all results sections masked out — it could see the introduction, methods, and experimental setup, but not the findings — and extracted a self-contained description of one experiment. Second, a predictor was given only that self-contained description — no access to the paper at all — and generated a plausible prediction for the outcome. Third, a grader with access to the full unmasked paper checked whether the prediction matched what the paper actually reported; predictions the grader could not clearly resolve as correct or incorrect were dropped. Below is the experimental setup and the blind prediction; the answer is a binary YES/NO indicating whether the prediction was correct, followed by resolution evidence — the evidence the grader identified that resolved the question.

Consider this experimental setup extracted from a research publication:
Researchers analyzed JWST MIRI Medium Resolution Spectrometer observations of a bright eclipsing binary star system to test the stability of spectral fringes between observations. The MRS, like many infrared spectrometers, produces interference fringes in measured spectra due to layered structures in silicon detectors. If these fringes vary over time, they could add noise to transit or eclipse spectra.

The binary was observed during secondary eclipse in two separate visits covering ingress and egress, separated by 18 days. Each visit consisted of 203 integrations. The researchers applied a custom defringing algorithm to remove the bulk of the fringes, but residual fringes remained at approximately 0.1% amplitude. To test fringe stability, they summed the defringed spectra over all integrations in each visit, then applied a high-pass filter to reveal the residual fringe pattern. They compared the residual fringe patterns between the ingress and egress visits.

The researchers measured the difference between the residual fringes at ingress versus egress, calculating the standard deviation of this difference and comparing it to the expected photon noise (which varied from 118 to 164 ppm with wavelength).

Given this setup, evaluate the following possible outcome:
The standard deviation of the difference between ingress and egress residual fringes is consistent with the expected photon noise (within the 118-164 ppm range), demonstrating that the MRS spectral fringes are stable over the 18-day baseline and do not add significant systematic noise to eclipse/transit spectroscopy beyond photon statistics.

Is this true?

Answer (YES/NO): YES